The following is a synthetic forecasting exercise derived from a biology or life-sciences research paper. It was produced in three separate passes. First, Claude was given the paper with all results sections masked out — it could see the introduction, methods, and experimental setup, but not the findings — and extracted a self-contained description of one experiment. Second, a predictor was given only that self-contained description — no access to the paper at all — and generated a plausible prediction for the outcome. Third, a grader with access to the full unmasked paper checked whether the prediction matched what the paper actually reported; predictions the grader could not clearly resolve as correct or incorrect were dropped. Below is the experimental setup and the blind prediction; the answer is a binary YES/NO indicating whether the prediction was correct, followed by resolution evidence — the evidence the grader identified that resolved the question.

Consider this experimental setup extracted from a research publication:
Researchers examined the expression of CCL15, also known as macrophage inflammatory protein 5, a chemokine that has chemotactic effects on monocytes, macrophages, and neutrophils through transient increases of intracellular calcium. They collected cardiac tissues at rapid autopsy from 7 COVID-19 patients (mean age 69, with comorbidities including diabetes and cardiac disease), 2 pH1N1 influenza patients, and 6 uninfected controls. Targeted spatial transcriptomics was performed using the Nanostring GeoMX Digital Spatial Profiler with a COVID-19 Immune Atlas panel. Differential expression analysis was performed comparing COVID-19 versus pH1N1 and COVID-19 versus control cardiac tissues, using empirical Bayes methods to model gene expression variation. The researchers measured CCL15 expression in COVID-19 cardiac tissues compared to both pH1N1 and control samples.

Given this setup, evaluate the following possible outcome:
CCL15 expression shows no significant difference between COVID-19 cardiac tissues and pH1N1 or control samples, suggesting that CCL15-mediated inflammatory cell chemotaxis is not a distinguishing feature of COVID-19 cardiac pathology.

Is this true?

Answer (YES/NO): NO